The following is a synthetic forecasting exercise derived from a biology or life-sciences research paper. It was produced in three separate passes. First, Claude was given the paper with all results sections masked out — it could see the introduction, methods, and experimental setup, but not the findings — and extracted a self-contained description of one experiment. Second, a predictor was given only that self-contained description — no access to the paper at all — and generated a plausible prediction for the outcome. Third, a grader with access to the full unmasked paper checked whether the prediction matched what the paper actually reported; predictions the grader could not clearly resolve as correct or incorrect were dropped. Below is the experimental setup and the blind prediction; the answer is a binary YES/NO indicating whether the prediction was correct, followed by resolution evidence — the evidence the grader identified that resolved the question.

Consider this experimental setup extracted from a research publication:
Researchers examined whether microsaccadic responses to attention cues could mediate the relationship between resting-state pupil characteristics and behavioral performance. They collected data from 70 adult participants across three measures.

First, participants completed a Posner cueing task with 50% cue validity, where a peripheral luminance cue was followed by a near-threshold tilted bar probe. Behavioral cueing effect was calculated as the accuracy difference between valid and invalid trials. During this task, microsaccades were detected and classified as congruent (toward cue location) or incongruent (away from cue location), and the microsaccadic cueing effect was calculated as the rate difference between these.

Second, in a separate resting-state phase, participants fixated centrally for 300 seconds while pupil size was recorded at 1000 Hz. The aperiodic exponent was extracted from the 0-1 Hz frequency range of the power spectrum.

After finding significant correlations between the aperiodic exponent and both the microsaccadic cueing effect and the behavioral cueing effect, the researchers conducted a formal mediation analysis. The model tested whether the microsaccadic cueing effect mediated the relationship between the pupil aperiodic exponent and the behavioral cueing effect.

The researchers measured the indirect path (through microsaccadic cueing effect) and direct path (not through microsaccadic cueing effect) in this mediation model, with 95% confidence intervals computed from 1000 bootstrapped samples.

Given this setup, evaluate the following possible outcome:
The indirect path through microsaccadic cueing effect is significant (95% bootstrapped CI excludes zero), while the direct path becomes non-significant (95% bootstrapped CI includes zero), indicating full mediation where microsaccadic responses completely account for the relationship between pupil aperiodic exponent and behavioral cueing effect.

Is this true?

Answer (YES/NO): YES